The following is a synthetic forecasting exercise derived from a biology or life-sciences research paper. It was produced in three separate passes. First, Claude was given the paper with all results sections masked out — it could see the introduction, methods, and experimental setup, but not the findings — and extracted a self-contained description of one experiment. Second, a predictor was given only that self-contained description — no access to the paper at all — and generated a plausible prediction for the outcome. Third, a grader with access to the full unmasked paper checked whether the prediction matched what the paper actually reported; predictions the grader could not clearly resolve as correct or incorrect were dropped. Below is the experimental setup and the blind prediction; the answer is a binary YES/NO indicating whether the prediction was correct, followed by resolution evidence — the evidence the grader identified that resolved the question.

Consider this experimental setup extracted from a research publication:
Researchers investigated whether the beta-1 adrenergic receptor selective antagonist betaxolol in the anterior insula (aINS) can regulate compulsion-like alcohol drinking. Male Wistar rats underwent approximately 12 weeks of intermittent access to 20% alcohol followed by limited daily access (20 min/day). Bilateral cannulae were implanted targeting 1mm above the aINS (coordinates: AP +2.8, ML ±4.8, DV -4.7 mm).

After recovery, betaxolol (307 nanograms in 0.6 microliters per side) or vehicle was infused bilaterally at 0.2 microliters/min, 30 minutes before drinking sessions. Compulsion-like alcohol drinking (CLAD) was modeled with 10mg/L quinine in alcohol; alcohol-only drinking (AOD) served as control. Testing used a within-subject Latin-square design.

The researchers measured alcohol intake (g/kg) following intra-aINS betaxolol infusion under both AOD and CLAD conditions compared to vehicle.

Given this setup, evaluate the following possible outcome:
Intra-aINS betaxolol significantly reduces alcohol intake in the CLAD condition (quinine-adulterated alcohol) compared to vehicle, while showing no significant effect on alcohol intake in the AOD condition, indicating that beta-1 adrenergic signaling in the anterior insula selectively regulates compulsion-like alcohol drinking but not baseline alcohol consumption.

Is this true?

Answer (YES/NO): NO